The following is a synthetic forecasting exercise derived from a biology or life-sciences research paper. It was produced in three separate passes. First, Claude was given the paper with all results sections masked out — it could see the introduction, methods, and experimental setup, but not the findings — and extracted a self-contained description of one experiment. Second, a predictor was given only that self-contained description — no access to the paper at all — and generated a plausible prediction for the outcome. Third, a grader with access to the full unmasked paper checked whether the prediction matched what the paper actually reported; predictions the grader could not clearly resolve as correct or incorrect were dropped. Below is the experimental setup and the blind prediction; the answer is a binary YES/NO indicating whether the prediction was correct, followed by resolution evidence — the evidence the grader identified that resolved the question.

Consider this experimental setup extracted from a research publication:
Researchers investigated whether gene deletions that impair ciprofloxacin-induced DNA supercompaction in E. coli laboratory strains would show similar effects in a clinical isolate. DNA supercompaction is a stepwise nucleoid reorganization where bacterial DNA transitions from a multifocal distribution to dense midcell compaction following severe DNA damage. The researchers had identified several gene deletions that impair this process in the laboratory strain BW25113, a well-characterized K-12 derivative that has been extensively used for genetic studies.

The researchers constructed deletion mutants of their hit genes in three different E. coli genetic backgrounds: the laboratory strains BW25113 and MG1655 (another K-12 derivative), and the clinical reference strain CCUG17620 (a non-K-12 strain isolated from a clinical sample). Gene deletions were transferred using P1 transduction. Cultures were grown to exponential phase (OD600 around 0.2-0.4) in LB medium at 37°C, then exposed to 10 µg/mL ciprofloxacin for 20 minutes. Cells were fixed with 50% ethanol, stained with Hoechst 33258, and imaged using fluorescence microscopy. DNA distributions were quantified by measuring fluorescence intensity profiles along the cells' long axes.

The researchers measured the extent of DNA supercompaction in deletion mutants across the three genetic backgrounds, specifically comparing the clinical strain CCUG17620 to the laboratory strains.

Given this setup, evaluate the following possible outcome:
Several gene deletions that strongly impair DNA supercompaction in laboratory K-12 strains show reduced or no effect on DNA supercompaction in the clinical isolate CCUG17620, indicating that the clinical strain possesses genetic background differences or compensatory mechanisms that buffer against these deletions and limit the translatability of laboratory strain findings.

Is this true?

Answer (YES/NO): NO